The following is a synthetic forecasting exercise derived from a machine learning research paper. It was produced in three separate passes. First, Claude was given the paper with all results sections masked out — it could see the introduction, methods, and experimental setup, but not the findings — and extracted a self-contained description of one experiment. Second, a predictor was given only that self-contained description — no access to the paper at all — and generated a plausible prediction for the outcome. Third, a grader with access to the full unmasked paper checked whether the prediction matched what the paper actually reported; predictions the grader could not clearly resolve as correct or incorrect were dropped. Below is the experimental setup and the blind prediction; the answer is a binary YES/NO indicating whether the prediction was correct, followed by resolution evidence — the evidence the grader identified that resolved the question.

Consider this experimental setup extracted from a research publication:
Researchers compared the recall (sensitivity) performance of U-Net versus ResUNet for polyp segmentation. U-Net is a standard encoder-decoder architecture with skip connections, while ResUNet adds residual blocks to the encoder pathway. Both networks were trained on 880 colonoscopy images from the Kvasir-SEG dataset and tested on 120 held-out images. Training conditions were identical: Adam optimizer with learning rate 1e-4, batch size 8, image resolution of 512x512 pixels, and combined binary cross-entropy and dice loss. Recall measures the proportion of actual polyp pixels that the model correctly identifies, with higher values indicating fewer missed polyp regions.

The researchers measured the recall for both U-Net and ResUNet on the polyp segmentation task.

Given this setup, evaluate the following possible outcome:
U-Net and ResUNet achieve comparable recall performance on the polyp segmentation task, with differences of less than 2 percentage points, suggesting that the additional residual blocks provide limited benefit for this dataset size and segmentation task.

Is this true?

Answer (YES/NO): NO